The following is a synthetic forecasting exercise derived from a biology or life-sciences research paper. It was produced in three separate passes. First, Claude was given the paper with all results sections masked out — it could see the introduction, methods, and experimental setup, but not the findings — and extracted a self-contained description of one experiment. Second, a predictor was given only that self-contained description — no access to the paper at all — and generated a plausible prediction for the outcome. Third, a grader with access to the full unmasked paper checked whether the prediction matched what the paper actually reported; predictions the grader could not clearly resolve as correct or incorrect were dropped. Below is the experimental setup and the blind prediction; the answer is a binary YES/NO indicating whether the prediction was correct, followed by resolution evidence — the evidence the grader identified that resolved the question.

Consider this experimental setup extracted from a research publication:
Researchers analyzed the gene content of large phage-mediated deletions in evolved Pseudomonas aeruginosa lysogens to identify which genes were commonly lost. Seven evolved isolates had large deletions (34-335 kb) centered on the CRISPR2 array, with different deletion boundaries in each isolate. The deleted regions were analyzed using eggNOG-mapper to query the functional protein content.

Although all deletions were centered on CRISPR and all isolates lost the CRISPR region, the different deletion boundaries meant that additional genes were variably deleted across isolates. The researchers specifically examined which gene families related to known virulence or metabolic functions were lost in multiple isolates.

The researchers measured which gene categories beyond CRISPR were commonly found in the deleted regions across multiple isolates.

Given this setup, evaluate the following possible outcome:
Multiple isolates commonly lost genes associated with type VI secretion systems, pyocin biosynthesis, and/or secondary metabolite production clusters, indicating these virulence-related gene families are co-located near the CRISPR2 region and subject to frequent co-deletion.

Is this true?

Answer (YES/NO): NO